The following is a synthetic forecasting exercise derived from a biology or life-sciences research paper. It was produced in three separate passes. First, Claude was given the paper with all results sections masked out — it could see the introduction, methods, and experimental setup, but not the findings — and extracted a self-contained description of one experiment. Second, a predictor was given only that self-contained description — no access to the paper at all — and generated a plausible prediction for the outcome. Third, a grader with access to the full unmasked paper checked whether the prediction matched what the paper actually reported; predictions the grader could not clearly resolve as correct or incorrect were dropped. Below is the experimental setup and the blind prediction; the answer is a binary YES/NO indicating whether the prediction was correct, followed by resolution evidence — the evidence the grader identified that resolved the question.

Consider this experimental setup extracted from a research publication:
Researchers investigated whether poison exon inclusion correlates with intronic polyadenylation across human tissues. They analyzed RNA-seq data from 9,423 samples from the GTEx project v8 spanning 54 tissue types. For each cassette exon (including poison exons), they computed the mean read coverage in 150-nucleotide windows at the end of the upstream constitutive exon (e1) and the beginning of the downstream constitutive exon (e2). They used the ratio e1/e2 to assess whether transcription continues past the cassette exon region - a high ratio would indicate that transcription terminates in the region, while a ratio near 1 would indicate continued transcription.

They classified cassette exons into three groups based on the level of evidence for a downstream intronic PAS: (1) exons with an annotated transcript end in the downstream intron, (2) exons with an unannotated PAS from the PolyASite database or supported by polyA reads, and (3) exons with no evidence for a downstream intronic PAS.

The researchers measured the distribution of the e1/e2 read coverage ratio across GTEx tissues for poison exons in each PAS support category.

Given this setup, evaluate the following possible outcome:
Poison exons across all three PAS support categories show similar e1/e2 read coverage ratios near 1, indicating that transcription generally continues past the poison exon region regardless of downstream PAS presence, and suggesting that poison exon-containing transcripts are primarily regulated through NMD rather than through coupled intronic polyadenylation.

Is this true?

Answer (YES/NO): NO